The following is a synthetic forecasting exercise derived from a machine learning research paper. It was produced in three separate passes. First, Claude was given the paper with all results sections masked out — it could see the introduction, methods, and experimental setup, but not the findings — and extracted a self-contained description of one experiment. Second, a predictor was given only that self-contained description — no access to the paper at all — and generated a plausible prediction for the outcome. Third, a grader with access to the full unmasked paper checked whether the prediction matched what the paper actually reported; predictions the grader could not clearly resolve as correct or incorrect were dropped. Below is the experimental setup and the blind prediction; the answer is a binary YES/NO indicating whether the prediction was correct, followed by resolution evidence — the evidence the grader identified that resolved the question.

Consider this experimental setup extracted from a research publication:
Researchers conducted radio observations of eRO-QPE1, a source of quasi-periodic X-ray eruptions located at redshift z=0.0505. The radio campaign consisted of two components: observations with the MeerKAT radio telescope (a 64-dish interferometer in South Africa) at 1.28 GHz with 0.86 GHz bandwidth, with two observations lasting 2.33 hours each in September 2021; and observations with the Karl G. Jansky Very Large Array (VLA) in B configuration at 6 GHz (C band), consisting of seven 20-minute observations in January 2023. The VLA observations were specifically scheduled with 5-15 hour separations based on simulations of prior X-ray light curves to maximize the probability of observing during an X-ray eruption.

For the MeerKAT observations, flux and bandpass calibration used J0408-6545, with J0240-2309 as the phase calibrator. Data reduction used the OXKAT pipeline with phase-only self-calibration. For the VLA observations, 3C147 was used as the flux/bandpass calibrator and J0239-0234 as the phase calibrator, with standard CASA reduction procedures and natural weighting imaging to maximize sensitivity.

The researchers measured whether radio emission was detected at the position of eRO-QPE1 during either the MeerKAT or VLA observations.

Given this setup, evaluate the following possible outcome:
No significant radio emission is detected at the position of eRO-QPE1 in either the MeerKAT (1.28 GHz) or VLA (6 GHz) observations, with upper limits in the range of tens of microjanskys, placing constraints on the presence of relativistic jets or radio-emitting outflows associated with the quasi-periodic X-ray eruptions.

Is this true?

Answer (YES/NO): NO